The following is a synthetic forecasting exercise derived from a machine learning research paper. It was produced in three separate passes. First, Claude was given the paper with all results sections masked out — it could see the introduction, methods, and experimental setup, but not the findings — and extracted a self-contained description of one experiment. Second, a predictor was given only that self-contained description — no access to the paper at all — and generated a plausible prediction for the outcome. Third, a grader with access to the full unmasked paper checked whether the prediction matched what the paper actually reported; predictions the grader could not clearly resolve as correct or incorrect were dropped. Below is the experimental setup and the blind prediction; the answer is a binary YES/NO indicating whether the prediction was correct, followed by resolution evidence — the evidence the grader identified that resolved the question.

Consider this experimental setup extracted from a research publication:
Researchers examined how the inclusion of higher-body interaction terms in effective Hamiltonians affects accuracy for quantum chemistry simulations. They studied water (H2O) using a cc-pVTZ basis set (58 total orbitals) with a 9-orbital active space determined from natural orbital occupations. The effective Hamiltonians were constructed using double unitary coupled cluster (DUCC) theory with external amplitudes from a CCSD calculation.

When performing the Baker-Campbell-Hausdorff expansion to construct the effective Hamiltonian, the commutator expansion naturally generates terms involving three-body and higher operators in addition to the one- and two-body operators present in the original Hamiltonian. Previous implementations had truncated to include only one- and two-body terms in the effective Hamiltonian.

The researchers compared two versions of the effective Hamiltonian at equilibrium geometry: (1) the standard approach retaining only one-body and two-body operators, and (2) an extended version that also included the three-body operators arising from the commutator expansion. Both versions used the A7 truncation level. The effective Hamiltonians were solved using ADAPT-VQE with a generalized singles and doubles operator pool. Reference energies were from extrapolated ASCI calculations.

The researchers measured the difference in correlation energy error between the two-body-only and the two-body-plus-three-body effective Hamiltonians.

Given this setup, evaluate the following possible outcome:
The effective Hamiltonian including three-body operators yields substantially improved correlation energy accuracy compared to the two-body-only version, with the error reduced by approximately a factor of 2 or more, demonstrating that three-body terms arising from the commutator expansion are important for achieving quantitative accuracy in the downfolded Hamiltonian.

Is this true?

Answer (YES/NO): NO